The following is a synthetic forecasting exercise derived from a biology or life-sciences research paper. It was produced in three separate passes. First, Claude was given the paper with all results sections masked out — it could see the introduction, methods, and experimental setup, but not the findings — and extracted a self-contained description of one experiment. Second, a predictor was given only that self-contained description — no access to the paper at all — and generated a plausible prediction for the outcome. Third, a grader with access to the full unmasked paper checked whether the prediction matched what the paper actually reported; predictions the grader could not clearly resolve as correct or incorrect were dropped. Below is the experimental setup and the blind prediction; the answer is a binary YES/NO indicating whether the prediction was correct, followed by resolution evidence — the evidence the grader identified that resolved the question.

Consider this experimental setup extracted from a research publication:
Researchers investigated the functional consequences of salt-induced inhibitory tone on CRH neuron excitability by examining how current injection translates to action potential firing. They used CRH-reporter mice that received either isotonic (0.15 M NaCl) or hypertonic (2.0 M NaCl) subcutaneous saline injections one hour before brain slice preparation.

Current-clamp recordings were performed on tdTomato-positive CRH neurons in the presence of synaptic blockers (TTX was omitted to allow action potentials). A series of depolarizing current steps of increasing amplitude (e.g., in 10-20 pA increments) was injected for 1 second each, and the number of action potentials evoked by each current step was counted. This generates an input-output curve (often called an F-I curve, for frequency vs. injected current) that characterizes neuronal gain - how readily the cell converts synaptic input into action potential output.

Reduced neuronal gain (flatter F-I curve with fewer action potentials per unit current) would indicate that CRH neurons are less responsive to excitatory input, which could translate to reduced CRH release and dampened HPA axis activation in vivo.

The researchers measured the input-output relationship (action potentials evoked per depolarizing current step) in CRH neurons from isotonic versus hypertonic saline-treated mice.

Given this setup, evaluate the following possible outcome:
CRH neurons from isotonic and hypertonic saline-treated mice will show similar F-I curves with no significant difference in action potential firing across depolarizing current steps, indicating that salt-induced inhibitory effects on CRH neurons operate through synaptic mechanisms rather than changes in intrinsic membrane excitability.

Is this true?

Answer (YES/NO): NO